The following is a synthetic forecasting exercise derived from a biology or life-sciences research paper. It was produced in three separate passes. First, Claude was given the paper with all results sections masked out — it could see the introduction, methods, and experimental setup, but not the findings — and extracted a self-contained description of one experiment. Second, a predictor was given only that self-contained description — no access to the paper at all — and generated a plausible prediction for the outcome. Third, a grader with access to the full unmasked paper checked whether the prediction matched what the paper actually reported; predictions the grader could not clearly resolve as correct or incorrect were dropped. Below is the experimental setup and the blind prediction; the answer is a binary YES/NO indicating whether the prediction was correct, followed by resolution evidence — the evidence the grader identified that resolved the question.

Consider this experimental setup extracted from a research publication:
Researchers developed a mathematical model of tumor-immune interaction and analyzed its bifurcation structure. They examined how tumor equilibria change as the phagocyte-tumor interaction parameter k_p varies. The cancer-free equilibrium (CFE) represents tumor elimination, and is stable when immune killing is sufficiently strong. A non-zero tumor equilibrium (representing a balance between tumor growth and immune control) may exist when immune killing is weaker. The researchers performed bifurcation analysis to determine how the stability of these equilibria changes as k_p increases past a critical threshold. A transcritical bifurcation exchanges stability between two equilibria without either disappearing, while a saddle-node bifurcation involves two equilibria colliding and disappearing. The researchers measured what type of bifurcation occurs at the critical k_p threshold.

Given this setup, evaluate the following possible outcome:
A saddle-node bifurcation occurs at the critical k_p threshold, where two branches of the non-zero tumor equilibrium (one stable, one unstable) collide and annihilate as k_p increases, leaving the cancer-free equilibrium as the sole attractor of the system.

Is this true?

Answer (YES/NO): NO